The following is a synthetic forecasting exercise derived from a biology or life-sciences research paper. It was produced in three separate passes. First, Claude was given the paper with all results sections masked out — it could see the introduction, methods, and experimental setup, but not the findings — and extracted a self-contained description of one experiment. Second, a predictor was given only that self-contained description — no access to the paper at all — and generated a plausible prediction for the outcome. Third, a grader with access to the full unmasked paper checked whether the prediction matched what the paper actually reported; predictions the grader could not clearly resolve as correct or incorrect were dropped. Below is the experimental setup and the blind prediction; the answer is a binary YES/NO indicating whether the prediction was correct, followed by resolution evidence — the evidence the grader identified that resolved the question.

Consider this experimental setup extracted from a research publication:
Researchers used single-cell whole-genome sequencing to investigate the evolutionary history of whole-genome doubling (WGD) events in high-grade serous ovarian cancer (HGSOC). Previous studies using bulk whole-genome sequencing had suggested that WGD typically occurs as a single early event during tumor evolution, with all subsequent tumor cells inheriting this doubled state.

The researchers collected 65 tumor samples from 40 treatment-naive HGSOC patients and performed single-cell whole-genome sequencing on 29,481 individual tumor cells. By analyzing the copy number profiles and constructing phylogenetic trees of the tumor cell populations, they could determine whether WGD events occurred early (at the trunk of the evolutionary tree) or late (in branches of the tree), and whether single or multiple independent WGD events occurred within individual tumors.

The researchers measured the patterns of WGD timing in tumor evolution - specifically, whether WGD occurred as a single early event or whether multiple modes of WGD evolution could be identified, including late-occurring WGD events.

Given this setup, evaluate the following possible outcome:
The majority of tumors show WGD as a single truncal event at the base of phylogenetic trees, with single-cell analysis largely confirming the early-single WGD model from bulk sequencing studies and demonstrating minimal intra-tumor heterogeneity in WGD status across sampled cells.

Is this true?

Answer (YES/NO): NO